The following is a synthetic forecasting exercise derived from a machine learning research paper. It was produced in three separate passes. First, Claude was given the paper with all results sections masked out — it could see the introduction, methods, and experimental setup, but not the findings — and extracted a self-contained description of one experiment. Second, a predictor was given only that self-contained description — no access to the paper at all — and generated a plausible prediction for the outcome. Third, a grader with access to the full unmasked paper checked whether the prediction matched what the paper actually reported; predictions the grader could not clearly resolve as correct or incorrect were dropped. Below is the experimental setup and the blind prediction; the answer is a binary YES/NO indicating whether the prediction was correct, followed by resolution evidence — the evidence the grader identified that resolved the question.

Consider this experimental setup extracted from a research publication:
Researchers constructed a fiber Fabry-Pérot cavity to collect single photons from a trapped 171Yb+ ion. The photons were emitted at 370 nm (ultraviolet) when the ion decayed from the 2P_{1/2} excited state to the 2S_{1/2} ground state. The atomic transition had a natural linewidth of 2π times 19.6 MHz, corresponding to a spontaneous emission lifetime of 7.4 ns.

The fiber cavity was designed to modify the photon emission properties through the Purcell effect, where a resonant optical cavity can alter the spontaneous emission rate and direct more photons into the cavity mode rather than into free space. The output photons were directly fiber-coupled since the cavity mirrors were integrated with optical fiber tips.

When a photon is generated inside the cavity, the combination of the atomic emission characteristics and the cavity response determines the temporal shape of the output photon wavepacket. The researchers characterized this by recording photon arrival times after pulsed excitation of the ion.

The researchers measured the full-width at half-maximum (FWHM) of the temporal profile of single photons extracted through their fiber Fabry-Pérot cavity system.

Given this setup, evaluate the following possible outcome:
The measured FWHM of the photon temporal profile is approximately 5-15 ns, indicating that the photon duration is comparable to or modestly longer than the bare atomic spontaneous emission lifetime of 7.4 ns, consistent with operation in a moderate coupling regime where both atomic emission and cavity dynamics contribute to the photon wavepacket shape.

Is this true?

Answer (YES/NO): YES